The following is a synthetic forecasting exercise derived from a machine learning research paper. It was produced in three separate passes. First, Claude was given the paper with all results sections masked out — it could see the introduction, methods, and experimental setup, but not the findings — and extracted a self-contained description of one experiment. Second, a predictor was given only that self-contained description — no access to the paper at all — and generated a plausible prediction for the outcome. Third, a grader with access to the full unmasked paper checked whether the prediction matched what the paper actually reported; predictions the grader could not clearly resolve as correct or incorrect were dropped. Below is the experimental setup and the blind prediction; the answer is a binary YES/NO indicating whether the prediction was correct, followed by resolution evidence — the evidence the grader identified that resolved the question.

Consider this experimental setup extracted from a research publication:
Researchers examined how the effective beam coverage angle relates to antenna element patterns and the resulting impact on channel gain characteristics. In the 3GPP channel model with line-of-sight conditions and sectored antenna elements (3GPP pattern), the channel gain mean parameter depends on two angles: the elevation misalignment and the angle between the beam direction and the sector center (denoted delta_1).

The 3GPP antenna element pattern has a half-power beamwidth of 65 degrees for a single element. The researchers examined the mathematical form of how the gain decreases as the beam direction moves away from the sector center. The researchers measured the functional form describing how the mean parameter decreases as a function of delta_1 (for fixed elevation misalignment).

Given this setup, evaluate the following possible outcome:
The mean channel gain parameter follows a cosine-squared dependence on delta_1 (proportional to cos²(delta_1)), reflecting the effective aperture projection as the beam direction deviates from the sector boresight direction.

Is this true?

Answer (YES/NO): NO